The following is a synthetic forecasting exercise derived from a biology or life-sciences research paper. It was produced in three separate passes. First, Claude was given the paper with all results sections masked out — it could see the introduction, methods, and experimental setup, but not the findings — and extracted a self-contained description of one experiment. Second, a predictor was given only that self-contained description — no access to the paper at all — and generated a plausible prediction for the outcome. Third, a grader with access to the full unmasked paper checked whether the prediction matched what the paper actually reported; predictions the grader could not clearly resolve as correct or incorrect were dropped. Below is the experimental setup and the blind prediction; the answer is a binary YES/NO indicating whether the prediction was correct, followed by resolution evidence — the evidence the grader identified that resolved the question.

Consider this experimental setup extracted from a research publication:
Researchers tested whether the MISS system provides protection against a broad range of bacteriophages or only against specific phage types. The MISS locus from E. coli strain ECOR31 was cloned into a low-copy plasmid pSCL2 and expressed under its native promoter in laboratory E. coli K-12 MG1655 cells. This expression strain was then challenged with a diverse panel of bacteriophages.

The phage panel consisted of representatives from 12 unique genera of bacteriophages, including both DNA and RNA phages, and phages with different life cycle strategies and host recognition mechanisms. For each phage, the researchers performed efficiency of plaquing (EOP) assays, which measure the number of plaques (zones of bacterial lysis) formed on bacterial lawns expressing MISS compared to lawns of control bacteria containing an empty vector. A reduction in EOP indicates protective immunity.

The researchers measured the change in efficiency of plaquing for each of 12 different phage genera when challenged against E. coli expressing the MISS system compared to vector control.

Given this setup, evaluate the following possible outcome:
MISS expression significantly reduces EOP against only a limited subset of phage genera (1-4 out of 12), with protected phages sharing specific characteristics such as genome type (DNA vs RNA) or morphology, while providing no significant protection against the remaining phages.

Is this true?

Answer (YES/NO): YES